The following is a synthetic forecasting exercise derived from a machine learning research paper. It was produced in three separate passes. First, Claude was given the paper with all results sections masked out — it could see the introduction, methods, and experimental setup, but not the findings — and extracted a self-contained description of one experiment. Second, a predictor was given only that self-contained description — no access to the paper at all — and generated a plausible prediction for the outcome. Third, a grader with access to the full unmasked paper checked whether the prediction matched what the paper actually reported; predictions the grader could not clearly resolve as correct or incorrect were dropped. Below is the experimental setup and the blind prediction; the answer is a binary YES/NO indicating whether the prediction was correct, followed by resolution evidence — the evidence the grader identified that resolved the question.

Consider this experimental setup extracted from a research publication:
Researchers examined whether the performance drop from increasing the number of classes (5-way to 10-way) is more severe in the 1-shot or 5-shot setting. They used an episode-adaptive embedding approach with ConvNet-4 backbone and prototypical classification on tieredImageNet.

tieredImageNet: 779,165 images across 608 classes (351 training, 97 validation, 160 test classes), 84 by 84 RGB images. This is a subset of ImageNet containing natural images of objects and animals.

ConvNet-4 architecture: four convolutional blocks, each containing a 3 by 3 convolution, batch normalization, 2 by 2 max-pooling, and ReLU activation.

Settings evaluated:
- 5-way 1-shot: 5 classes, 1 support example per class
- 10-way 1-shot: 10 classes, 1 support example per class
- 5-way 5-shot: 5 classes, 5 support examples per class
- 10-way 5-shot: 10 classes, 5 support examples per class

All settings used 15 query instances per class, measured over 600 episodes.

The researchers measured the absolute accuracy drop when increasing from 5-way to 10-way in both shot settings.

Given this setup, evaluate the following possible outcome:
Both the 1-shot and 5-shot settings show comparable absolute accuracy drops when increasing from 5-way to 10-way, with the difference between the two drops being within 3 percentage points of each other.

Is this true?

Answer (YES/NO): NO